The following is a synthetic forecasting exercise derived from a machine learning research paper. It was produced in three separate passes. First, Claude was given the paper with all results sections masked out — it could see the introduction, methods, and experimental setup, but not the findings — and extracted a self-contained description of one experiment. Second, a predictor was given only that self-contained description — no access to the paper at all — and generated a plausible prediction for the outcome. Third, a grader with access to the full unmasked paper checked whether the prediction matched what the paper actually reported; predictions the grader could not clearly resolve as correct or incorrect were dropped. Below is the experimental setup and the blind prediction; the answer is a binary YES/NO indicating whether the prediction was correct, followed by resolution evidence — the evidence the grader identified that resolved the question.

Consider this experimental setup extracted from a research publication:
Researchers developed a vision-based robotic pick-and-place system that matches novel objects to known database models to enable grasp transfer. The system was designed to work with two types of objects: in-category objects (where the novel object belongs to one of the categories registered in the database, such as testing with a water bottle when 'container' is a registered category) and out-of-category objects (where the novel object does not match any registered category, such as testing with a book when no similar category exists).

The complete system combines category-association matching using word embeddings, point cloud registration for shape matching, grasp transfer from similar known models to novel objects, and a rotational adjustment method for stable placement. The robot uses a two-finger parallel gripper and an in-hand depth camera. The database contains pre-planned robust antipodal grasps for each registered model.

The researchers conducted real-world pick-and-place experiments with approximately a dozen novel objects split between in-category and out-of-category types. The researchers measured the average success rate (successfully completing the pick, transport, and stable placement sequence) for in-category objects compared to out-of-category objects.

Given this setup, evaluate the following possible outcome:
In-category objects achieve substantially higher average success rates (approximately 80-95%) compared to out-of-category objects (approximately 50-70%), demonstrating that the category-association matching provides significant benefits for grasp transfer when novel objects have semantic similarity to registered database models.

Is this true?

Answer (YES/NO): NO